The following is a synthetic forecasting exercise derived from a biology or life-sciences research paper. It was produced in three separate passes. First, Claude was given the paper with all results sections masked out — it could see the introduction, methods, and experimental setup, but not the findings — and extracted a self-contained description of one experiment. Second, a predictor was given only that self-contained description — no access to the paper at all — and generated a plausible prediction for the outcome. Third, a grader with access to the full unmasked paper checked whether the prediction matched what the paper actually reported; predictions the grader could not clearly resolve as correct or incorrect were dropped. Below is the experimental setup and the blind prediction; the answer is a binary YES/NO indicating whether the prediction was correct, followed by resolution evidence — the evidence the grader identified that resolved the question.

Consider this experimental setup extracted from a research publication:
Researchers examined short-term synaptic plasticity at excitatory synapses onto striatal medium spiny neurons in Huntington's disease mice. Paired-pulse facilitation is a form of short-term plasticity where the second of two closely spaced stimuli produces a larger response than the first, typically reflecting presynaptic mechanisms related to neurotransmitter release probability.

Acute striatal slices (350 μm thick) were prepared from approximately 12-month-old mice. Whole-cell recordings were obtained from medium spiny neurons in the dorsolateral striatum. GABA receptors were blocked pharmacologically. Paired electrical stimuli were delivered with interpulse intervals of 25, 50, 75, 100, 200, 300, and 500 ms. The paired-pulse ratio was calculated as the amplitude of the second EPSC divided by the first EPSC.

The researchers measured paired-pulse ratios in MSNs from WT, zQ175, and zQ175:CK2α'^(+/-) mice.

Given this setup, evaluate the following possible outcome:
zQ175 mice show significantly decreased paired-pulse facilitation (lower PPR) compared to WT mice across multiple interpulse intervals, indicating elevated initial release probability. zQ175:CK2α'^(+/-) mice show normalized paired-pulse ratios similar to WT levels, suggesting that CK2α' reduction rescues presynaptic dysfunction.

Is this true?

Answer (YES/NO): NO